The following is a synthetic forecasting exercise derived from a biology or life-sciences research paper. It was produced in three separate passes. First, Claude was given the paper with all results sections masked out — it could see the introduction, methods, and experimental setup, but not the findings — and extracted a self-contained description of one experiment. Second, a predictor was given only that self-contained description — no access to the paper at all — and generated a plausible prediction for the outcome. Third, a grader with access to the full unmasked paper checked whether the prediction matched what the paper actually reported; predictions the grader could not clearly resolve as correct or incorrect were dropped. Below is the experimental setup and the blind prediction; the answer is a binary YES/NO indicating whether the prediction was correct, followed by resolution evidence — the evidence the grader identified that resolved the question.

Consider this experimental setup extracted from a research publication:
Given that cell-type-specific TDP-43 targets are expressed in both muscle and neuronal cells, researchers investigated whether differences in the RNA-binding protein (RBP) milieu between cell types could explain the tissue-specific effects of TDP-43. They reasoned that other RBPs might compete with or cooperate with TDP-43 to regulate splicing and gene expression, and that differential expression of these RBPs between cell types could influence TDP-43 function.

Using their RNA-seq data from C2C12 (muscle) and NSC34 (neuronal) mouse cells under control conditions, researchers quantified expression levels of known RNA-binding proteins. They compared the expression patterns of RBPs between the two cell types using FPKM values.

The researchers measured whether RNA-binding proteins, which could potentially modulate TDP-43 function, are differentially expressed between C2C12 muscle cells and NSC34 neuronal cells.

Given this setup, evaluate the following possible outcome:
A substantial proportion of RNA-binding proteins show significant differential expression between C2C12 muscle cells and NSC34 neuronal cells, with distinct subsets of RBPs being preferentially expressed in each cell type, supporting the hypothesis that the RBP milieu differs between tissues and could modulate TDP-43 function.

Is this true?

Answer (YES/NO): YES